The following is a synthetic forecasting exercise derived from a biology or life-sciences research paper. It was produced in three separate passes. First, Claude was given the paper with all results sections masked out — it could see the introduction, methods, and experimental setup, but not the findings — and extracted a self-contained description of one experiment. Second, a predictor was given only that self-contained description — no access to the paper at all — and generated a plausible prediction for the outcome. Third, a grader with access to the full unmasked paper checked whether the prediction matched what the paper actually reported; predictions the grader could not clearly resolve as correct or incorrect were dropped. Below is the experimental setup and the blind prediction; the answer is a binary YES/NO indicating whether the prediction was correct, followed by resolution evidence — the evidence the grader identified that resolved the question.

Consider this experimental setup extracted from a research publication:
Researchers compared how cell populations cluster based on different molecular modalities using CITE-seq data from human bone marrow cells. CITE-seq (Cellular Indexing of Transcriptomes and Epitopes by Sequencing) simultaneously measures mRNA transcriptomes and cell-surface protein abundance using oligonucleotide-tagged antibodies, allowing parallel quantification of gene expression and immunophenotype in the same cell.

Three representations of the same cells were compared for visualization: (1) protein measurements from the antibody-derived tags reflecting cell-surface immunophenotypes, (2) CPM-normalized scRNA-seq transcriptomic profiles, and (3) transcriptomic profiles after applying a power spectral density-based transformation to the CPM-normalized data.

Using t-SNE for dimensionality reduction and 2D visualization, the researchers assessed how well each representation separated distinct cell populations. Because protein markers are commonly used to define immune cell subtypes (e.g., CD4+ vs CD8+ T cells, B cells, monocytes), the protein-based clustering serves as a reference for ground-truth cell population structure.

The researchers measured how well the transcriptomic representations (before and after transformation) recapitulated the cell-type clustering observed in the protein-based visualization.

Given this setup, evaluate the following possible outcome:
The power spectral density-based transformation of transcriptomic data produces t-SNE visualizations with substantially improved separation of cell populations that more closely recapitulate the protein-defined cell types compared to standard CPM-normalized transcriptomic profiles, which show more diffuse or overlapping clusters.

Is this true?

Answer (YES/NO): YES